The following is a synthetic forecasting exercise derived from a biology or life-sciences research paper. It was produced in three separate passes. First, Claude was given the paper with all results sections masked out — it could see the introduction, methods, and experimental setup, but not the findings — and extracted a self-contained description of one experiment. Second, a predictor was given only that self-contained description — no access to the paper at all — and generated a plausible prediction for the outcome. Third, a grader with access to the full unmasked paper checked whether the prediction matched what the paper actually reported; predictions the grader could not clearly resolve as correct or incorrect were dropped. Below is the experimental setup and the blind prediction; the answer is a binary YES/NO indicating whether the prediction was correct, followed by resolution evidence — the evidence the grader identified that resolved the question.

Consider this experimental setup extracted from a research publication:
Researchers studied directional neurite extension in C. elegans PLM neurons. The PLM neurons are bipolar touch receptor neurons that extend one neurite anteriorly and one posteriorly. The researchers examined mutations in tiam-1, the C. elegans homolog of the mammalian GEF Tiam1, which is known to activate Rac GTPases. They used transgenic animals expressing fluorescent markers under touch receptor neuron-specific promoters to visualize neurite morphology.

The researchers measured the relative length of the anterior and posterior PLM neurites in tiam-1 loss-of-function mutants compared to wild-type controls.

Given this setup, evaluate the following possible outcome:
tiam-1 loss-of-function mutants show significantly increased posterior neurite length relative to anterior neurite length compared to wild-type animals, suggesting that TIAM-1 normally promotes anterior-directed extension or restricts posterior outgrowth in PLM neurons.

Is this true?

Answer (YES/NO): NO